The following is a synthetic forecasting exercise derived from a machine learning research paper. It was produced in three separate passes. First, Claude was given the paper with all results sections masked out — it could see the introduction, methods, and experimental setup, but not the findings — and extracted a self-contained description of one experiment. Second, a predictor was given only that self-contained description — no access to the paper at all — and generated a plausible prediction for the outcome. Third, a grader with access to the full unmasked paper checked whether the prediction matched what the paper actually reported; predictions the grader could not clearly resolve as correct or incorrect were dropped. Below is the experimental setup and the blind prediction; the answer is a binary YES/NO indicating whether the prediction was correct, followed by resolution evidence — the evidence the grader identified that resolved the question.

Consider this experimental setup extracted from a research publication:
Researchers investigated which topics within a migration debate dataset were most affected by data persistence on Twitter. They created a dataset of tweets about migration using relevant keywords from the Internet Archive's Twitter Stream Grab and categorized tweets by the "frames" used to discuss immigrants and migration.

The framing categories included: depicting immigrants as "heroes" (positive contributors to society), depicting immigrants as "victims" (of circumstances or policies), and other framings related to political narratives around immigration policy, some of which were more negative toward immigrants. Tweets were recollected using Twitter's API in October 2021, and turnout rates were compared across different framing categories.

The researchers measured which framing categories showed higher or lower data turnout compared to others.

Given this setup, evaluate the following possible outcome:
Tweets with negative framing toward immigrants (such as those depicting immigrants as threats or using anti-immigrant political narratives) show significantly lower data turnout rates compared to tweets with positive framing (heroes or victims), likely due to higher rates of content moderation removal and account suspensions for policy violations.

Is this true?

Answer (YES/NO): YES